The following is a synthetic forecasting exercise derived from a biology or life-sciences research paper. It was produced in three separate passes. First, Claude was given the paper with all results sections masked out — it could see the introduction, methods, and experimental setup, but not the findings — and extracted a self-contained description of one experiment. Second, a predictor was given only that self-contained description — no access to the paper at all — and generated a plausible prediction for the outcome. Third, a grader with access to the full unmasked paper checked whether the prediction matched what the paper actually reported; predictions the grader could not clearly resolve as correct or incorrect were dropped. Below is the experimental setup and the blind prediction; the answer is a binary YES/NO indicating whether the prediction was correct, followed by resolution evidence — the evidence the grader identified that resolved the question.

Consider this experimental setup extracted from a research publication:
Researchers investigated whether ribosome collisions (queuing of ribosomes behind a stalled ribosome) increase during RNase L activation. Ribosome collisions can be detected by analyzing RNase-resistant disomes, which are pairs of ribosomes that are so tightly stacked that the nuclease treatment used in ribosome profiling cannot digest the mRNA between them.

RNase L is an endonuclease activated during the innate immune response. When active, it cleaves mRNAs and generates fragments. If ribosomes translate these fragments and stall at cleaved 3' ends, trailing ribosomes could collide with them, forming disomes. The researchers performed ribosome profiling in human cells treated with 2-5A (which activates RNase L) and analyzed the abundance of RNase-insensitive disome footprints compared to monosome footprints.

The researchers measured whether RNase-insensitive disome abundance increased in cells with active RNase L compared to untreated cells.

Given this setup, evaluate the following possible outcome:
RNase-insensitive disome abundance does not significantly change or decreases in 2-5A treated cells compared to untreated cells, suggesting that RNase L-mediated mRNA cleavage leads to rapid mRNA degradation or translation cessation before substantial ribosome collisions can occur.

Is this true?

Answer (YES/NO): YES